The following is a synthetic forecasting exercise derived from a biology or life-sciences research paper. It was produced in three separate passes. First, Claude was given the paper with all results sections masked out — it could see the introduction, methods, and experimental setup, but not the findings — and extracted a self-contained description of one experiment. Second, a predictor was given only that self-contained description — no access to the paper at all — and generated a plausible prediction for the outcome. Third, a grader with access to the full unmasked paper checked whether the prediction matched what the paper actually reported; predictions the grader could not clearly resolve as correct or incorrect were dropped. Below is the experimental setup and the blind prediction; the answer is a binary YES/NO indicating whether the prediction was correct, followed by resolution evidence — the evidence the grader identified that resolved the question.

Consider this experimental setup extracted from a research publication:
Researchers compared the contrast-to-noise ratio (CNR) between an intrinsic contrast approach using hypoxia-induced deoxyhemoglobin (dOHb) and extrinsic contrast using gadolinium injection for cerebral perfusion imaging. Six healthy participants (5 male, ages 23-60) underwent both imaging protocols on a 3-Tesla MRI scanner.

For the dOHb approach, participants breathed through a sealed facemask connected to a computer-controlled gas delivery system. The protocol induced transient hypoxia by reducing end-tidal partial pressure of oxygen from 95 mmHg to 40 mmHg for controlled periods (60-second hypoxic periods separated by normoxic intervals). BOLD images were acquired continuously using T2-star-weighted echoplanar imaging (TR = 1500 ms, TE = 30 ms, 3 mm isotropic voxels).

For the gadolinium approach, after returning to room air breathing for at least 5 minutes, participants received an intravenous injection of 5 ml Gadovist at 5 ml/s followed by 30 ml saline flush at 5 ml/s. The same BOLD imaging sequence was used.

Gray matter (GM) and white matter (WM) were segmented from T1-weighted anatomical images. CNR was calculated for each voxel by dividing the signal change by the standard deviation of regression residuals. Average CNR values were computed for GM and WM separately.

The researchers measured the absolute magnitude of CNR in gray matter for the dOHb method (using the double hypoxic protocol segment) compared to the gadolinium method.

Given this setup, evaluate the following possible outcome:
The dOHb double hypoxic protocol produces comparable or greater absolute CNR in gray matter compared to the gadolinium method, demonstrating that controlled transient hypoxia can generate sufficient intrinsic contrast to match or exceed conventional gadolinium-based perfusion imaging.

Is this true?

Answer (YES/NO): NO